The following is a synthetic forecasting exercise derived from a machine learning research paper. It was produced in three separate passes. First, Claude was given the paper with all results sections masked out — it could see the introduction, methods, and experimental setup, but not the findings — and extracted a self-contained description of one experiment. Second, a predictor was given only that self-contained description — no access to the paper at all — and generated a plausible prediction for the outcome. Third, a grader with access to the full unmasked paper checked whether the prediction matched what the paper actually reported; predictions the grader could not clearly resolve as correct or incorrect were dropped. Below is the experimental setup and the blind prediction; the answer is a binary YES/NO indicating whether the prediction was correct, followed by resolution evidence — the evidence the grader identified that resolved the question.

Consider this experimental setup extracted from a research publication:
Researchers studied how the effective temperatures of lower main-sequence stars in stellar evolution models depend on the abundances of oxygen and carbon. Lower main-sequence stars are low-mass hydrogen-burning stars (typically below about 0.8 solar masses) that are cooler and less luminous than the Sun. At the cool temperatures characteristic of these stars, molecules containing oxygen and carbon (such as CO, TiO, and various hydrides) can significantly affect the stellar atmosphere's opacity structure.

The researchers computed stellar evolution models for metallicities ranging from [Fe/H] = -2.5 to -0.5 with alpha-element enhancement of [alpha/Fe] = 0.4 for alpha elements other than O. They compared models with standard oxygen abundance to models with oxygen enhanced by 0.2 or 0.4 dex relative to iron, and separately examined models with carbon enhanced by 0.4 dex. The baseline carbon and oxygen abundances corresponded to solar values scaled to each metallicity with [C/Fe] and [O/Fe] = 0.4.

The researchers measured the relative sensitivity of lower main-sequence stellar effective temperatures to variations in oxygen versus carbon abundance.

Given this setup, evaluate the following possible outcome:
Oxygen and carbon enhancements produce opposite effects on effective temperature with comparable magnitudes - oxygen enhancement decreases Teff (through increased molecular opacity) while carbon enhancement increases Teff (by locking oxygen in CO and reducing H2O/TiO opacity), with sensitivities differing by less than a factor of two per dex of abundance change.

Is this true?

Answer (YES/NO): NO